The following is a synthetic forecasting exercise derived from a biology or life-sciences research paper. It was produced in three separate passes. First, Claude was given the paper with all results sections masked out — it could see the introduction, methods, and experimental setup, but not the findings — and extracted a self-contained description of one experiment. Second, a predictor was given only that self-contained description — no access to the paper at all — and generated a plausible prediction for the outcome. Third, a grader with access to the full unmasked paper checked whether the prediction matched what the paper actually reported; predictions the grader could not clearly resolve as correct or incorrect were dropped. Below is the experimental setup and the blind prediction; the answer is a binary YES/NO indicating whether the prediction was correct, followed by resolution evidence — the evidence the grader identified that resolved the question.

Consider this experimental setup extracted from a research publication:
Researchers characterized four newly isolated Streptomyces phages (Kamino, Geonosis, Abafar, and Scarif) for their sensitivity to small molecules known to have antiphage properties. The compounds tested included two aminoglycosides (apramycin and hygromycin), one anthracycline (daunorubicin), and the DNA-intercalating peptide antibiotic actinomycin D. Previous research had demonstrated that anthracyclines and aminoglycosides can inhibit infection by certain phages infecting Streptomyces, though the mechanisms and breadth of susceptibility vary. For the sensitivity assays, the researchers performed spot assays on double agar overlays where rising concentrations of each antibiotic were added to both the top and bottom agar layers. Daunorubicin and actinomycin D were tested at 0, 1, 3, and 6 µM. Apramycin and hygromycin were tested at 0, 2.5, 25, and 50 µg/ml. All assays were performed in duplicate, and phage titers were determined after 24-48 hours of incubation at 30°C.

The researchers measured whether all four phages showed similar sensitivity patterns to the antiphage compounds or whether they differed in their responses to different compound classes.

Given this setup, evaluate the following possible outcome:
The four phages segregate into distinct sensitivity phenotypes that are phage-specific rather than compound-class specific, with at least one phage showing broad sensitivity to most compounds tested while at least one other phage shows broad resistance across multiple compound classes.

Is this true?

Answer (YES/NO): YES